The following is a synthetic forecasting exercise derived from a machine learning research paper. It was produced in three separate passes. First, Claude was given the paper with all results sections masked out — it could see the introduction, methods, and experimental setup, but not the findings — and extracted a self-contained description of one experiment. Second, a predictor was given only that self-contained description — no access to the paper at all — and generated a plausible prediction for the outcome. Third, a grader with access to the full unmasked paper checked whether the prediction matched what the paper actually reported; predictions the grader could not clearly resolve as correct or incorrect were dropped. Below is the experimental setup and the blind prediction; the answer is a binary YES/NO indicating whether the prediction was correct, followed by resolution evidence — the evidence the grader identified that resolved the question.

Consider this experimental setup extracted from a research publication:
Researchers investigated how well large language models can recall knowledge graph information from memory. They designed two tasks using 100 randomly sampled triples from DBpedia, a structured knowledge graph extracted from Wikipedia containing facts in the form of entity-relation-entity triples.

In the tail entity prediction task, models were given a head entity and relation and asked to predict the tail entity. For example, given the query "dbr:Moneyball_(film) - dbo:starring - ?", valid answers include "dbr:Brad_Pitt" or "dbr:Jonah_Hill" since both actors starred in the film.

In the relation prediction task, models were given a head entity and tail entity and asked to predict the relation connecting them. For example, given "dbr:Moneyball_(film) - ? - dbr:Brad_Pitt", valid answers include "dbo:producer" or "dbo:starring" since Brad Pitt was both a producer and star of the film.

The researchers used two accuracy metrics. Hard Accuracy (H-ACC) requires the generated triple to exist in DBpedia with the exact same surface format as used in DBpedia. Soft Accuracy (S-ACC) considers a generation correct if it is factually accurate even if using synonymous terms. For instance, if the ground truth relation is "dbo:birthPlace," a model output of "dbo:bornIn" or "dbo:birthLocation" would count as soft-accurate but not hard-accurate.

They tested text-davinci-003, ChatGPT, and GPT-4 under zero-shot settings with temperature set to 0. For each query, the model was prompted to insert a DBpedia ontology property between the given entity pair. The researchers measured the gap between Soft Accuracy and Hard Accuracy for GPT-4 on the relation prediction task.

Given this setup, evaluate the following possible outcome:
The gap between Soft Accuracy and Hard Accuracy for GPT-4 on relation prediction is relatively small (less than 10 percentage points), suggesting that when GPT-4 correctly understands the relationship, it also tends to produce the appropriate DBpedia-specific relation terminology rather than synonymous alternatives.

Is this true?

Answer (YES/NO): NO